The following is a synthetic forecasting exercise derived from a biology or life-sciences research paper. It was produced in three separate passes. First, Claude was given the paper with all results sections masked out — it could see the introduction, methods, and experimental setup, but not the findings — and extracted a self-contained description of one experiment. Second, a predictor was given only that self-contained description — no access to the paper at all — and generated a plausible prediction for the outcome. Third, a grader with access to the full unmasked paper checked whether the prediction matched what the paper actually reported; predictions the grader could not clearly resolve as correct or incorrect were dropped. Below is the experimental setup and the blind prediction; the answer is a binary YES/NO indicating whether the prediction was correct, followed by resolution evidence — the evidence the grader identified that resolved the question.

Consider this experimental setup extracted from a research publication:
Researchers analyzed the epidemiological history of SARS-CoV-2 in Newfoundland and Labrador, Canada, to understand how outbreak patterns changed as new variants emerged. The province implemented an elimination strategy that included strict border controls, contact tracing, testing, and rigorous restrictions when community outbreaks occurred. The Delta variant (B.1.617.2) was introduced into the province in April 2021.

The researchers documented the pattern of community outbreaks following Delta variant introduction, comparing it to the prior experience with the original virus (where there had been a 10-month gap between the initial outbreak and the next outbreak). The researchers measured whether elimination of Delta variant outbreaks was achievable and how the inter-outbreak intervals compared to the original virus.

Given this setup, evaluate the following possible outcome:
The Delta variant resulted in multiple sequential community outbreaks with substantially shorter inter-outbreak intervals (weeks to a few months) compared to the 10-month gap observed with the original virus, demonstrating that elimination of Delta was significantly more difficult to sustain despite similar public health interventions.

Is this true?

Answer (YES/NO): YES